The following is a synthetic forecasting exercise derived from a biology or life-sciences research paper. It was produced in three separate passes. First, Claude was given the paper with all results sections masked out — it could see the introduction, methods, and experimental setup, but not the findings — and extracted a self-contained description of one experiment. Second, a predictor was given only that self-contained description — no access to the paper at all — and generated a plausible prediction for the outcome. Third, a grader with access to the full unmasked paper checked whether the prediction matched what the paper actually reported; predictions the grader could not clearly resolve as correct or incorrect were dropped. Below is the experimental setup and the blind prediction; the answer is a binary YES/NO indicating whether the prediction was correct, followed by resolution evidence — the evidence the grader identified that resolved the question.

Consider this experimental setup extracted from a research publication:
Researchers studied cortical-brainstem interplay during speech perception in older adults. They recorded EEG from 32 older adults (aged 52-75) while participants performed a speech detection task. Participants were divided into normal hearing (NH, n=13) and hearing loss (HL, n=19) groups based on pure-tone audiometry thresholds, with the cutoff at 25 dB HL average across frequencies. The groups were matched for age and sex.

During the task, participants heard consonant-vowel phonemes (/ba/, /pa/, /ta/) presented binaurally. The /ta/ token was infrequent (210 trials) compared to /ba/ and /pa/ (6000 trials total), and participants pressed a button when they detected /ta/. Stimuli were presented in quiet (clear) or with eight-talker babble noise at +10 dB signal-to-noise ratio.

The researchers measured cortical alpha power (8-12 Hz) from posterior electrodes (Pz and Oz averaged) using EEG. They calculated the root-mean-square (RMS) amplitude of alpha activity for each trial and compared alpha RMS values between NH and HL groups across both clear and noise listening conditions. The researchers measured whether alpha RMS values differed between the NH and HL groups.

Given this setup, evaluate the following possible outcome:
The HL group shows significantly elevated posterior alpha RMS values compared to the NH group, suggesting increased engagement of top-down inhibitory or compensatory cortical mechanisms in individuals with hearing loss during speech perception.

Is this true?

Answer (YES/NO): NO